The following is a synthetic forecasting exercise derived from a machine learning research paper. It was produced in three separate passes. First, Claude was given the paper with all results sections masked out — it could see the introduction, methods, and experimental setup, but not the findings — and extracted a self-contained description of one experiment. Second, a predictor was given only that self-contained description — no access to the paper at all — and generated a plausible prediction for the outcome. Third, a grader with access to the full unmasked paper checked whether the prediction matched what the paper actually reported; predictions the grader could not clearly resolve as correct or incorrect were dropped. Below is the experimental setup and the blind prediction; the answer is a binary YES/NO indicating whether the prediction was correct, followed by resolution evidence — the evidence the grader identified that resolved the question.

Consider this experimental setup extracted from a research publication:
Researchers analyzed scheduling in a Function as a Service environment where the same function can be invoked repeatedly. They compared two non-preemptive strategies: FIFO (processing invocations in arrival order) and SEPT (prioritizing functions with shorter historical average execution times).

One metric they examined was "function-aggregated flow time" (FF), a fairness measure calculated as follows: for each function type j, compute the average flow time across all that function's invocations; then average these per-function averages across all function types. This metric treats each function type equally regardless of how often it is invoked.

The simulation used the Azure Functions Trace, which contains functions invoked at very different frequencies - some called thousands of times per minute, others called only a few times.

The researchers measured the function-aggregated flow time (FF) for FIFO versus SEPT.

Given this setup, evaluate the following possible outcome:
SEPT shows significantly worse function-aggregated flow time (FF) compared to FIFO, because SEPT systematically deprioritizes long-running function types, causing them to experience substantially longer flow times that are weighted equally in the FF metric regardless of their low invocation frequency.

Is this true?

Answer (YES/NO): NO